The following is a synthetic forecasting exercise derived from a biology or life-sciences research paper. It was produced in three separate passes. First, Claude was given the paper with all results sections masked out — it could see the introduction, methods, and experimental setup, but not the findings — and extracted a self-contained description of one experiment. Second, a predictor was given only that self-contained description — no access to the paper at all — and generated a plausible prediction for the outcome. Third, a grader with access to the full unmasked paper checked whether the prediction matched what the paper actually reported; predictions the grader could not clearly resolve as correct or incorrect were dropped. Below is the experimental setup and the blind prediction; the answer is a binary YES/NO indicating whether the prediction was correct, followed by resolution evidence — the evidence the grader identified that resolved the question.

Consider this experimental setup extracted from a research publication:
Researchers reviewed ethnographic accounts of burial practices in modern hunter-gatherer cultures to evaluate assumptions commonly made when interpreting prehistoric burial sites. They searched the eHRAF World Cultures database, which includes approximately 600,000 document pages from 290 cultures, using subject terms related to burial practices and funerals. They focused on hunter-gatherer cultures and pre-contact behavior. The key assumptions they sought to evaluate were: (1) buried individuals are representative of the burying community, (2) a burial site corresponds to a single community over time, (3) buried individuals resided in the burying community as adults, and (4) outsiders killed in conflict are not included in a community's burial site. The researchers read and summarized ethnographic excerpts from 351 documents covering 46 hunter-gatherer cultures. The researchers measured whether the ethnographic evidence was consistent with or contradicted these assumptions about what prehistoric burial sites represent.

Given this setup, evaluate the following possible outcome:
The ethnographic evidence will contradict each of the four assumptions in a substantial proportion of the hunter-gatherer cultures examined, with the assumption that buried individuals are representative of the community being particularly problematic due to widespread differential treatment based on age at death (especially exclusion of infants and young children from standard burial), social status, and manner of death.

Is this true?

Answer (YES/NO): NO